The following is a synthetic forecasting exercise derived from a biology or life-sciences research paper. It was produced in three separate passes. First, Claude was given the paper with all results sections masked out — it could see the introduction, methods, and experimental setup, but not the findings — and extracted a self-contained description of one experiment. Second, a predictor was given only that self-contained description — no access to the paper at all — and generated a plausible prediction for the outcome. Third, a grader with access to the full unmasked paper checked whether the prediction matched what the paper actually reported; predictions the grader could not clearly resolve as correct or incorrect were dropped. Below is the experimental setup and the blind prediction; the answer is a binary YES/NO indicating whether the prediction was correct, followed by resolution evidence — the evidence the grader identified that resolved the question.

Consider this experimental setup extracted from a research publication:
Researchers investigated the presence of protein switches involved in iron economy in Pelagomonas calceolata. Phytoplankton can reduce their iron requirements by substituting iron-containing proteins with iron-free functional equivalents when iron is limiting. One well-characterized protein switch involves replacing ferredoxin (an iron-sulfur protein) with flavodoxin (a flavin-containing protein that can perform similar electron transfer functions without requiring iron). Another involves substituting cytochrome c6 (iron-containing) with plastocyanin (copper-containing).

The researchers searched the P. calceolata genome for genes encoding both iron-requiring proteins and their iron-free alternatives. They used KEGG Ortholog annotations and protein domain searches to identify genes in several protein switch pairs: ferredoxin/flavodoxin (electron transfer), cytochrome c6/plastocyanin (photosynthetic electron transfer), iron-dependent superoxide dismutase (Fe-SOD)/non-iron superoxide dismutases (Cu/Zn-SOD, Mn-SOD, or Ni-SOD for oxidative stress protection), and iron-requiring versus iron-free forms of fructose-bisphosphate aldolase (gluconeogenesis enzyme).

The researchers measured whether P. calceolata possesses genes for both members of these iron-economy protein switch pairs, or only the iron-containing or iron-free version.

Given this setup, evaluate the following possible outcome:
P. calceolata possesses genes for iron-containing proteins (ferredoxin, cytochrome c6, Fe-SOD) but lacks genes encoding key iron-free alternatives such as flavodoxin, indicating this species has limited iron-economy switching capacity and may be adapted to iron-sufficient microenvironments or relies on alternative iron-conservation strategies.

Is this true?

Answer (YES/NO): NO